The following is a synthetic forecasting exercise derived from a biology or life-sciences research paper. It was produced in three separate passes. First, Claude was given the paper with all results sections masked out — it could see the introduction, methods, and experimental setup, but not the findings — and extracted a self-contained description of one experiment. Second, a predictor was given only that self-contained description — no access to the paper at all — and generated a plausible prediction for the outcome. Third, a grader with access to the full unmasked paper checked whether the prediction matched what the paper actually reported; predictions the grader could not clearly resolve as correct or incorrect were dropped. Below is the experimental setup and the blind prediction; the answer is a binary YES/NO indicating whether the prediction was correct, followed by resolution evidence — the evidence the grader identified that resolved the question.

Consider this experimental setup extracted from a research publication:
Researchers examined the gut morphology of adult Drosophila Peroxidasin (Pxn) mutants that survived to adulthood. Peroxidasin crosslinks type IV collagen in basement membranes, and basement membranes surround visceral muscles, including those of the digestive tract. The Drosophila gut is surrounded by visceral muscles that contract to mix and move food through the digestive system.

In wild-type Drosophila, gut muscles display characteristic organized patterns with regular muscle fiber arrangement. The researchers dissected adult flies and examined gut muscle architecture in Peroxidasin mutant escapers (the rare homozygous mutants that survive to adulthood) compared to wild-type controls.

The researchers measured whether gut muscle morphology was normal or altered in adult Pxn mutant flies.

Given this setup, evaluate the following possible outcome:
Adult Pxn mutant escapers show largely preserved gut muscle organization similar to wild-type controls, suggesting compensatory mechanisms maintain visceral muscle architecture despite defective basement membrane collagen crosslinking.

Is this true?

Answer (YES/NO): NO